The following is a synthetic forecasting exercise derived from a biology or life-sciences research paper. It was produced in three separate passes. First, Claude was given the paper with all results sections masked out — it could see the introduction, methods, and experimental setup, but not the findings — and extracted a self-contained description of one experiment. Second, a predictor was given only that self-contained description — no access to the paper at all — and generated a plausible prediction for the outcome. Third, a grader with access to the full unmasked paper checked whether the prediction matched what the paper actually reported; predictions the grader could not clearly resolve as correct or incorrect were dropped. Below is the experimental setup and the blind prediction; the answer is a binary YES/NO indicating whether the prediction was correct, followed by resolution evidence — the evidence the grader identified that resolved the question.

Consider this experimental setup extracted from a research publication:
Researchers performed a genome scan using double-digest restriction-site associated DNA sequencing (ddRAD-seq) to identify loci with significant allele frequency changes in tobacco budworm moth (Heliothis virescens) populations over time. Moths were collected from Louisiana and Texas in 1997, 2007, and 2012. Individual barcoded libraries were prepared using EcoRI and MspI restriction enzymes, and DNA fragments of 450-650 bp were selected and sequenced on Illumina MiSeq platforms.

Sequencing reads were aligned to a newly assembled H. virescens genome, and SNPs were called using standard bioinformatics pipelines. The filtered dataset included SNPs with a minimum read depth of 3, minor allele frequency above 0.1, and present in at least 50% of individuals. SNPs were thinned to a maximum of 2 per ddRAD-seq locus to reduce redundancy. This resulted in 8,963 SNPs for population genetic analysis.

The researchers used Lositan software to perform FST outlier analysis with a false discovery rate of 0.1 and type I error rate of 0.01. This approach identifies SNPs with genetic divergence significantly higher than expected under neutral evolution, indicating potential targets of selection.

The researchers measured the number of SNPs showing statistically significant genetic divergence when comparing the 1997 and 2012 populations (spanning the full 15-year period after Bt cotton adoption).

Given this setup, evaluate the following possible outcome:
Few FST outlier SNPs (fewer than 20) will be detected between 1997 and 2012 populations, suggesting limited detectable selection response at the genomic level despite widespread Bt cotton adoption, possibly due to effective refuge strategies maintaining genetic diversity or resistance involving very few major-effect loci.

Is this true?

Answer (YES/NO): NO